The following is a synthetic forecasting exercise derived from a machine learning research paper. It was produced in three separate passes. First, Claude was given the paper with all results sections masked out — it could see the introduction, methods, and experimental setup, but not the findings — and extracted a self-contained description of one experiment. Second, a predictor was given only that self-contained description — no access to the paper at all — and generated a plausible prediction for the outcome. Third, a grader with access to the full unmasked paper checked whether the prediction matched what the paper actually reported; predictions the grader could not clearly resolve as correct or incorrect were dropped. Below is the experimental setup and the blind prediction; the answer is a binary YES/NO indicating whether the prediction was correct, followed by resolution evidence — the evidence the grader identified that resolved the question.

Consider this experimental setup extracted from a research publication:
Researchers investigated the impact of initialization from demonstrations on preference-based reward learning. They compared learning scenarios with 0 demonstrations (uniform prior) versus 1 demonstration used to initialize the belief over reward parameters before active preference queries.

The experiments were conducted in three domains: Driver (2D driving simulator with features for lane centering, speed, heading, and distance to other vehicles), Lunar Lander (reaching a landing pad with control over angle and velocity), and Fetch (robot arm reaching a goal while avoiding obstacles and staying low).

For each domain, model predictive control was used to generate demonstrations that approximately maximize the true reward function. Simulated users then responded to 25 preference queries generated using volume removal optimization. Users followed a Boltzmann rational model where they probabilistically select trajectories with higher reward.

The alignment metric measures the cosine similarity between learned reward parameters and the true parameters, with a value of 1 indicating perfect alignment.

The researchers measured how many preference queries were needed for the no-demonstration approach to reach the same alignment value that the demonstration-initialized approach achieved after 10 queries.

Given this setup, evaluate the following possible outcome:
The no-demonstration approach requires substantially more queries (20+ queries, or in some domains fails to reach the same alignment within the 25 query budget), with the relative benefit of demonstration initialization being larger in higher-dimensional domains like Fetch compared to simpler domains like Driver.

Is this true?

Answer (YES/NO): NO